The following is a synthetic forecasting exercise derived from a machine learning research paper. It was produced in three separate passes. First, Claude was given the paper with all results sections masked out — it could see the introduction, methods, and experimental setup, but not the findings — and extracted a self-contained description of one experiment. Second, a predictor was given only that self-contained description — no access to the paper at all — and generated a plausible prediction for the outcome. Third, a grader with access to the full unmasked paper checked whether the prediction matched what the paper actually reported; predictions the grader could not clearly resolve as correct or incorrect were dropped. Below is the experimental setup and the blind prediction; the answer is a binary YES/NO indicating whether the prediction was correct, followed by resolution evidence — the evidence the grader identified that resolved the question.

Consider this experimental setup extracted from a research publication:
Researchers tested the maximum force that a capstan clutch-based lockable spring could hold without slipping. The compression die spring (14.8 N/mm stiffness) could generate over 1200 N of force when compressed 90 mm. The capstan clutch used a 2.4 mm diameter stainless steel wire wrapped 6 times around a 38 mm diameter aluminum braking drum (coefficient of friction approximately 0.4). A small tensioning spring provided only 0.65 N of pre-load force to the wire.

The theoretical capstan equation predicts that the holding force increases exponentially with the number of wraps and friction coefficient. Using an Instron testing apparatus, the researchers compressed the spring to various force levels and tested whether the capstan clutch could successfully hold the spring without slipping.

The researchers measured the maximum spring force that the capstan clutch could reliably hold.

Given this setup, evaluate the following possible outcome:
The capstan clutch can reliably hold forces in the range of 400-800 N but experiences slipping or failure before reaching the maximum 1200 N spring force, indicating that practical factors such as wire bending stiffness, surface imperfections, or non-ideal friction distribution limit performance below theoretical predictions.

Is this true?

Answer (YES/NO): NO